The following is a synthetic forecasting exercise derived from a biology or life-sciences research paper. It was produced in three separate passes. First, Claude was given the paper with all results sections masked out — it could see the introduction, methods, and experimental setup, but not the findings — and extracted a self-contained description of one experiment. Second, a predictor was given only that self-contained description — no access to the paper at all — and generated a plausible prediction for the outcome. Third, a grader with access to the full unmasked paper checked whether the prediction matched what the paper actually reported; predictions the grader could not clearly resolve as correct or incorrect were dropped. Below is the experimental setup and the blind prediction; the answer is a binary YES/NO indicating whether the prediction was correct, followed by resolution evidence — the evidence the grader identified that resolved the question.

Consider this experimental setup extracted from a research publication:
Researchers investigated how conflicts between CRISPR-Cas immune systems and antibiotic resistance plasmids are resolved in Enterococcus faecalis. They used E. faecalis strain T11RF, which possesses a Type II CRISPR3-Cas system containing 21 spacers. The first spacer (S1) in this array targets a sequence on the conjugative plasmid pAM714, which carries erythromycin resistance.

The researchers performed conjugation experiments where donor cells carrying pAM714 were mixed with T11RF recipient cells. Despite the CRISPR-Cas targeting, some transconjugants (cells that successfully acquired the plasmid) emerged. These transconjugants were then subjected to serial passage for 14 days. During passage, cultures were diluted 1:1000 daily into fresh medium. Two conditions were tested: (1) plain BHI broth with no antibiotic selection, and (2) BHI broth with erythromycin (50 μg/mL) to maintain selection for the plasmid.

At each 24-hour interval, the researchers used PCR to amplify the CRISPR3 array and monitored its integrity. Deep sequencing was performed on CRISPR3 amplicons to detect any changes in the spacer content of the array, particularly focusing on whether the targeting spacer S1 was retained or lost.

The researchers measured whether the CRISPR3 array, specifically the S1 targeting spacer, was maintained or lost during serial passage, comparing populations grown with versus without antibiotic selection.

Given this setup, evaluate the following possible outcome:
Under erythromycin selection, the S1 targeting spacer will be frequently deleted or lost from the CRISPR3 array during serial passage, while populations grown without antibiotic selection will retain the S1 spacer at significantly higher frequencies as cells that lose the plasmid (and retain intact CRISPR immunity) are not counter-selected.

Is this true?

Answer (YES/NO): YES